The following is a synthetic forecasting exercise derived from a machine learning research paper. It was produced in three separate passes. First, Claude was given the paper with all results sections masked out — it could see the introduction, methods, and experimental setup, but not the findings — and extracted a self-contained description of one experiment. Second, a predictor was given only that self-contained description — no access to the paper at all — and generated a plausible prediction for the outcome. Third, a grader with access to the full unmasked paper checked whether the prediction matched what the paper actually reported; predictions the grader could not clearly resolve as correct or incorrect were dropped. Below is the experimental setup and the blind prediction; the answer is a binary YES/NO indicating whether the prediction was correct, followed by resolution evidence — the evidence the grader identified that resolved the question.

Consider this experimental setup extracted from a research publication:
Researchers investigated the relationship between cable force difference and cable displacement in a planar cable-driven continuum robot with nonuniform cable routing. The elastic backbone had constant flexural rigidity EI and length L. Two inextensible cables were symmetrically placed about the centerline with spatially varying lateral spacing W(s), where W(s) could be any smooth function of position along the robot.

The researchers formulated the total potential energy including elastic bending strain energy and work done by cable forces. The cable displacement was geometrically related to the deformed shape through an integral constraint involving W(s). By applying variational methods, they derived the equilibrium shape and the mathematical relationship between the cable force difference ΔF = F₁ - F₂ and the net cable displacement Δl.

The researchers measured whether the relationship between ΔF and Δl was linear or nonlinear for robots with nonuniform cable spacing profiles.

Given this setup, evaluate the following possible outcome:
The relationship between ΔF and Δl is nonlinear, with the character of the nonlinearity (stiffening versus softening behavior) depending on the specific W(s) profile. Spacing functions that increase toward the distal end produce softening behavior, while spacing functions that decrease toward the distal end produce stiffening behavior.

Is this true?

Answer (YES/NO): NO